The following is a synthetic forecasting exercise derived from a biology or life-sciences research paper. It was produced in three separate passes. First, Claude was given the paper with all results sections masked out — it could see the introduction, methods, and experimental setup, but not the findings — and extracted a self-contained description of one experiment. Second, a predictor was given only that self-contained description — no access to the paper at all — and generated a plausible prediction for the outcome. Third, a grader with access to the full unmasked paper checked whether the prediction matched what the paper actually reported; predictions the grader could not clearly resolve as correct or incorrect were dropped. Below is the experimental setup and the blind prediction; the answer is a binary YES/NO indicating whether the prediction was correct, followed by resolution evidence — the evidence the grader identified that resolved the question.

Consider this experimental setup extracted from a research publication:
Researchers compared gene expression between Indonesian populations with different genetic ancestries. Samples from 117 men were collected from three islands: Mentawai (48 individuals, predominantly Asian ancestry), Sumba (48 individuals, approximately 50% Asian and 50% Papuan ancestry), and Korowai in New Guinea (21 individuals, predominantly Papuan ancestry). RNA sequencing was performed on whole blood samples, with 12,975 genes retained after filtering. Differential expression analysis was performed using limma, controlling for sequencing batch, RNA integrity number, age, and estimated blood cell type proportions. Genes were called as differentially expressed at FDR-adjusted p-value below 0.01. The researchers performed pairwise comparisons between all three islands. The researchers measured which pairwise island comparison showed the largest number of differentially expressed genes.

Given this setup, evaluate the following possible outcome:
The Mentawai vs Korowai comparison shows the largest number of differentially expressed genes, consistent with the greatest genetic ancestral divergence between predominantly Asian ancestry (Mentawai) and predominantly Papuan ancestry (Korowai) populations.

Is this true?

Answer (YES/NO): NO